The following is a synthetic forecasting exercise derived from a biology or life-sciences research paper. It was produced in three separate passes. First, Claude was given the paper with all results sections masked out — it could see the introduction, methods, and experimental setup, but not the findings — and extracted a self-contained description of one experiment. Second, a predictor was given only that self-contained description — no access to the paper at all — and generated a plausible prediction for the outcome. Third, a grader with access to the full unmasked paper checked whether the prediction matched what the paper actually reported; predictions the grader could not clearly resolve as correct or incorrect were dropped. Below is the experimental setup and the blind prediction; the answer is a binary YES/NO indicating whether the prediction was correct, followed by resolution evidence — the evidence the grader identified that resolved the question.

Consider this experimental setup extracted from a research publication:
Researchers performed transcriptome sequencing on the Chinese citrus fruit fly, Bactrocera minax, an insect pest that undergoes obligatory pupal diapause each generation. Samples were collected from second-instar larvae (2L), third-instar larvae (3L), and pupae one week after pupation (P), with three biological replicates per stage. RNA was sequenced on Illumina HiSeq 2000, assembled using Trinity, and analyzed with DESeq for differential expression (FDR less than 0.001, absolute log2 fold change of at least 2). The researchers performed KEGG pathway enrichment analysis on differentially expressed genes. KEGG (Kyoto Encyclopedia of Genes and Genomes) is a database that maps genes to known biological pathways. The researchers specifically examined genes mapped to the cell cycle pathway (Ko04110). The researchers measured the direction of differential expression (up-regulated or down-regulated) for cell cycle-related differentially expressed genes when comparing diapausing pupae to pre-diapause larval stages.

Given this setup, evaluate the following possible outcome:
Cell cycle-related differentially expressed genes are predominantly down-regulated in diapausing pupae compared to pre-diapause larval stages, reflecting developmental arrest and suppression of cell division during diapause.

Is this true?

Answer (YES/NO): YES